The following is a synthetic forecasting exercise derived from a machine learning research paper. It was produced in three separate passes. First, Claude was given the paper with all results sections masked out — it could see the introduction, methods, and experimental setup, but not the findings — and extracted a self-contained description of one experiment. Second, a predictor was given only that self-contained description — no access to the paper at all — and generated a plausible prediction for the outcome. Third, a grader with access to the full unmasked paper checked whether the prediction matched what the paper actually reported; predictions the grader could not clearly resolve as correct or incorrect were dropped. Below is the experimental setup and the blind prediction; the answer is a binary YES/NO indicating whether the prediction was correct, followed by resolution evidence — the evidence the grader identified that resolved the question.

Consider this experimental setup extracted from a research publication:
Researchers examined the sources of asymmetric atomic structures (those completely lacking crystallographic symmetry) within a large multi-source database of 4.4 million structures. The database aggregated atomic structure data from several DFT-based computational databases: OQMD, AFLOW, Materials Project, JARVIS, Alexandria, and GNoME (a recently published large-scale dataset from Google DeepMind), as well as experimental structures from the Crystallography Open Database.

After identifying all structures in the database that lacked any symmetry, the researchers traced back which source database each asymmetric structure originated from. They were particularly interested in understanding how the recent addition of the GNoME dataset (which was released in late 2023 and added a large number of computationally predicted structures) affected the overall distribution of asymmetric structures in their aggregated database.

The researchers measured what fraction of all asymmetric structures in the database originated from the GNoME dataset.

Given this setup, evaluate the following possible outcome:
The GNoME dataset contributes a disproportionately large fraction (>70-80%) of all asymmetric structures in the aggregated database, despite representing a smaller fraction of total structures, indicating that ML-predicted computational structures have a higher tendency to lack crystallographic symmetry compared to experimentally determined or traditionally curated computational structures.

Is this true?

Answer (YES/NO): YES